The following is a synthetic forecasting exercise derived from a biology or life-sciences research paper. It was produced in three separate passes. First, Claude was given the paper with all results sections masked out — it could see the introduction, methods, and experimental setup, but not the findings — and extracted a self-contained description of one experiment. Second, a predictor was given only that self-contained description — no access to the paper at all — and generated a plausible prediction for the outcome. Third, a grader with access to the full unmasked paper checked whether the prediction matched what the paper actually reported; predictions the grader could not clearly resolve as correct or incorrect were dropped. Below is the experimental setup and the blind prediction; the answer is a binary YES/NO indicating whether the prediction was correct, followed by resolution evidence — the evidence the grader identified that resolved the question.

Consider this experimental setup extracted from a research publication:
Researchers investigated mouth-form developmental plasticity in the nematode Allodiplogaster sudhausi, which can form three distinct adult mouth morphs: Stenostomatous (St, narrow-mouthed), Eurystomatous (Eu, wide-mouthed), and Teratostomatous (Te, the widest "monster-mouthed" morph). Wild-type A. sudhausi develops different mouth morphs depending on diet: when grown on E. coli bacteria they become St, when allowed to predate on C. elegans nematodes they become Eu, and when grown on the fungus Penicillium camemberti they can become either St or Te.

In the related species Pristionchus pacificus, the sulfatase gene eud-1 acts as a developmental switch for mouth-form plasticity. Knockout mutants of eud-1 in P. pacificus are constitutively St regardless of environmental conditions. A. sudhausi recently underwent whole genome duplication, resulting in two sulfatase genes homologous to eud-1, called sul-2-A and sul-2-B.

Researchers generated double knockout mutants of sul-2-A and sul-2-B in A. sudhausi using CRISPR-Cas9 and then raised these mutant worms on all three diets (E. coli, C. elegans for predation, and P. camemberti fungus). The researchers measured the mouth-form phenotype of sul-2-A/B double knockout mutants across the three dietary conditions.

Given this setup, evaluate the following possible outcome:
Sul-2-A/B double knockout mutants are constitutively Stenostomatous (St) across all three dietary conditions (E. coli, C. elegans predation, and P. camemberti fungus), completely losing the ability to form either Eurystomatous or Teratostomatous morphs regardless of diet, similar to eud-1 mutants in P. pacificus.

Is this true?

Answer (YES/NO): YES